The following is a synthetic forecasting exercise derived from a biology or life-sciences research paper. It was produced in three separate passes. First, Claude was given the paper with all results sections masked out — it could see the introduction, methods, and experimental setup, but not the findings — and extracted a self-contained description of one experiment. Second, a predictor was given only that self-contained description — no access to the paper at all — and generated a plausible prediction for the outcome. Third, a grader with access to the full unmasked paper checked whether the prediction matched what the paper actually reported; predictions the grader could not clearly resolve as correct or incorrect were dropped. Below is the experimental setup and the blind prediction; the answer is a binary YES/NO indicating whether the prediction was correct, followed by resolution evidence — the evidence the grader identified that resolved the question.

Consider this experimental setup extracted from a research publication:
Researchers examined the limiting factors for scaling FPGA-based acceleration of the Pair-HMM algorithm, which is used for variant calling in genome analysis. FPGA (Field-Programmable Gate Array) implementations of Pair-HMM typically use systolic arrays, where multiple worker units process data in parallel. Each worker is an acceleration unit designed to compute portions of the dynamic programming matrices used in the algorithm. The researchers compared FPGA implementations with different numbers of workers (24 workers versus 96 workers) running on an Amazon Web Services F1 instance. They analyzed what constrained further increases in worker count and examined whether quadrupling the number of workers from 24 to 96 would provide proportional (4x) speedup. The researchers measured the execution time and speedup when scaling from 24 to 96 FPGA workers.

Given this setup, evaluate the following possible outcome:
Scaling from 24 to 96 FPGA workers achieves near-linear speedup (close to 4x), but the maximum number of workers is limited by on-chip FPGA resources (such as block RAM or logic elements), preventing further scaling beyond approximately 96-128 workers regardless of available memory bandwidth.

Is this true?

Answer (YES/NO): NO